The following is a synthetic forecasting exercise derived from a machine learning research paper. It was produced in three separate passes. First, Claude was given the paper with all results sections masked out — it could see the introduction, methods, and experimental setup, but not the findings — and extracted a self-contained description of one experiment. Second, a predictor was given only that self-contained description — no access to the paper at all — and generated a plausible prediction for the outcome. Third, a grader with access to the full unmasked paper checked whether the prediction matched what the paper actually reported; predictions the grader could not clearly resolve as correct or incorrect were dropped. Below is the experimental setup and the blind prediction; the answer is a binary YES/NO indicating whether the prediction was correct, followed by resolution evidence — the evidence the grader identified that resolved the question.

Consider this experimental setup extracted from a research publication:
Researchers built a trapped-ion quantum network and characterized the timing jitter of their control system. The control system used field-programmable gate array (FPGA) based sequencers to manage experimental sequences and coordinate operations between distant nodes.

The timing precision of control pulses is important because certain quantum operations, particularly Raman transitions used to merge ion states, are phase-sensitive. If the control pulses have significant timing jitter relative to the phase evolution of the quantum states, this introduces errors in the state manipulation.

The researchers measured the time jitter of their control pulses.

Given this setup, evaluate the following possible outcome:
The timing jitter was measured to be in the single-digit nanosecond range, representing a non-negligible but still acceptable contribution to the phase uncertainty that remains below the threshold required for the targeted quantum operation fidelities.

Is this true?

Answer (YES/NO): YES